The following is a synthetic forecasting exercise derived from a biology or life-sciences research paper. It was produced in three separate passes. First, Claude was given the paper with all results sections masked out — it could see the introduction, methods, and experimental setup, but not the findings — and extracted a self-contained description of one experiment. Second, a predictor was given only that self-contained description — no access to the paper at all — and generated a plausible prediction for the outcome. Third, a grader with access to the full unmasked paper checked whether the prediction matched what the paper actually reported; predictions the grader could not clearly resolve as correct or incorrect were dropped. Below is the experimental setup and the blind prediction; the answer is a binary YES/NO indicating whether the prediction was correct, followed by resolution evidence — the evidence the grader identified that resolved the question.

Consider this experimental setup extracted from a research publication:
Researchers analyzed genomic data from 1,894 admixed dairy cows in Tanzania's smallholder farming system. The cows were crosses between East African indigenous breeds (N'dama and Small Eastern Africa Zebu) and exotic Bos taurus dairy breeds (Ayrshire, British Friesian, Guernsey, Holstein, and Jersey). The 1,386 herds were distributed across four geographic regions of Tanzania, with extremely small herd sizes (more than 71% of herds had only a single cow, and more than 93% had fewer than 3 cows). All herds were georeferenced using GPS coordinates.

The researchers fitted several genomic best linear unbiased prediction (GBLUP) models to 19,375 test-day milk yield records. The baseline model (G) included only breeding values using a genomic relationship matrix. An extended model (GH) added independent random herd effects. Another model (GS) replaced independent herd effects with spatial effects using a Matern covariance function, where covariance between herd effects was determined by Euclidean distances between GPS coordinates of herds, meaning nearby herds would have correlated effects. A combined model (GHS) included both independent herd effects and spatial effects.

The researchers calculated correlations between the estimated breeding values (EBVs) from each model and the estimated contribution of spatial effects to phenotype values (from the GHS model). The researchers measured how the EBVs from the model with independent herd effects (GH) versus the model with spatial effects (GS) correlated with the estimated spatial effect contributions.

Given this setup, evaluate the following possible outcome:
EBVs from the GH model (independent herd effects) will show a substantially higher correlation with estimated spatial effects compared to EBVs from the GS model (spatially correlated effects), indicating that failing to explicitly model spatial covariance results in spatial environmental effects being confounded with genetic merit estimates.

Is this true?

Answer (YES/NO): YES